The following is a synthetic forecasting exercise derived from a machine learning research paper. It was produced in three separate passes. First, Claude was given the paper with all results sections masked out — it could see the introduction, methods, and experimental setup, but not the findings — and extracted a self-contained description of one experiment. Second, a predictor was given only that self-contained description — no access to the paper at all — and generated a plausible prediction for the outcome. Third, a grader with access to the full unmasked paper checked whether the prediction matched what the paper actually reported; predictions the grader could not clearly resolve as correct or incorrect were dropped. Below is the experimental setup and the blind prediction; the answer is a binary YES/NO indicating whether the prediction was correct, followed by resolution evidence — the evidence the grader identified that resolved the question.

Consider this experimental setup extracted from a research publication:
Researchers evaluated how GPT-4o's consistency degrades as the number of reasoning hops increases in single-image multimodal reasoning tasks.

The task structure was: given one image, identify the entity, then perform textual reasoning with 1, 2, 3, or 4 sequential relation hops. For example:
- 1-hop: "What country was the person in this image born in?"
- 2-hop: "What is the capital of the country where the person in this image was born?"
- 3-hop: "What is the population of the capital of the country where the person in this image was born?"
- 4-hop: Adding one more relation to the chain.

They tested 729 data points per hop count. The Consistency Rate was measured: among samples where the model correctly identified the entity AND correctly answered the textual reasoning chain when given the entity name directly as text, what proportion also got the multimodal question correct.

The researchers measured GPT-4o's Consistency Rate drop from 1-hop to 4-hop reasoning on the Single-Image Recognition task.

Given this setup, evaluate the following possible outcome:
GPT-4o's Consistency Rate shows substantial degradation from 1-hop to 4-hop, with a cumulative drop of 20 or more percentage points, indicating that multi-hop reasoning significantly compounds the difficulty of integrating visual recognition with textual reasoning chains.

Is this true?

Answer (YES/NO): NO